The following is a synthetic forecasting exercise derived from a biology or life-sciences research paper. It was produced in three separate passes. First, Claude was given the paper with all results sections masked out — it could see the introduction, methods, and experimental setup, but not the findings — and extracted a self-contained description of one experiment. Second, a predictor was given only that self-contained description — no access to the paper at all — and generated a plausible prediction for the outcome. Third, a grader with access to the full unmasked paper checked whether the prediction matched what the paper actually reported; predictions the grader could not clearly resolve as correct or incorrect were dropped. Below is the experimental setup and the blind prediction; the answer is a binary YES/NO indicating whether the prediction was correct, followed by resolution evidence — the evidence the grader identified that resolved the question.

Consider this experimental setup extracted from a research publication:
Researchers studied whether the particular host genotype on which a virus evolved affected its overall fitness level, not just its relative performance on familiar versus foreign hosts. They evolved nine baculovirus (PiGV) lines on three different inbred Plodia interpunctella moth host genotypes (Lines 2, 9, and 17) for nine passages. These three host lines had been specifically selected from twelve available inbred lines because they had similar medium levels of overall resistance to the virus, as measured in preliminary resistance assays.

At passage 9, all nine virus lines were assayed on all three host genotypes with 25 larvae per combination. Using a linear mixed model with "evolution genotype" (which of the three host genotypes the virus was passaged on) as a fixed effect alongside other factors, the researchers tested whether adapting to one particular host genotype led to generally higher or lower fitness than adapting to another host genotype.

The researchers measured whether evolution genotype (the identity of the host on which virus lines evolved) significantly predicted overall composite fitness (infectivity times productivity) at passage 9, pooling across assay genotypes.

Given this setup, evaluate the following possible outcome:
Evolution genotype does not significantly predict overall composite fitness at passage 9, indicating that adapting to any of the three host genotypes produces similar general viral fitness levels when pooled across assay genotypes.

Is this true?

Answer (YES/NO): YES